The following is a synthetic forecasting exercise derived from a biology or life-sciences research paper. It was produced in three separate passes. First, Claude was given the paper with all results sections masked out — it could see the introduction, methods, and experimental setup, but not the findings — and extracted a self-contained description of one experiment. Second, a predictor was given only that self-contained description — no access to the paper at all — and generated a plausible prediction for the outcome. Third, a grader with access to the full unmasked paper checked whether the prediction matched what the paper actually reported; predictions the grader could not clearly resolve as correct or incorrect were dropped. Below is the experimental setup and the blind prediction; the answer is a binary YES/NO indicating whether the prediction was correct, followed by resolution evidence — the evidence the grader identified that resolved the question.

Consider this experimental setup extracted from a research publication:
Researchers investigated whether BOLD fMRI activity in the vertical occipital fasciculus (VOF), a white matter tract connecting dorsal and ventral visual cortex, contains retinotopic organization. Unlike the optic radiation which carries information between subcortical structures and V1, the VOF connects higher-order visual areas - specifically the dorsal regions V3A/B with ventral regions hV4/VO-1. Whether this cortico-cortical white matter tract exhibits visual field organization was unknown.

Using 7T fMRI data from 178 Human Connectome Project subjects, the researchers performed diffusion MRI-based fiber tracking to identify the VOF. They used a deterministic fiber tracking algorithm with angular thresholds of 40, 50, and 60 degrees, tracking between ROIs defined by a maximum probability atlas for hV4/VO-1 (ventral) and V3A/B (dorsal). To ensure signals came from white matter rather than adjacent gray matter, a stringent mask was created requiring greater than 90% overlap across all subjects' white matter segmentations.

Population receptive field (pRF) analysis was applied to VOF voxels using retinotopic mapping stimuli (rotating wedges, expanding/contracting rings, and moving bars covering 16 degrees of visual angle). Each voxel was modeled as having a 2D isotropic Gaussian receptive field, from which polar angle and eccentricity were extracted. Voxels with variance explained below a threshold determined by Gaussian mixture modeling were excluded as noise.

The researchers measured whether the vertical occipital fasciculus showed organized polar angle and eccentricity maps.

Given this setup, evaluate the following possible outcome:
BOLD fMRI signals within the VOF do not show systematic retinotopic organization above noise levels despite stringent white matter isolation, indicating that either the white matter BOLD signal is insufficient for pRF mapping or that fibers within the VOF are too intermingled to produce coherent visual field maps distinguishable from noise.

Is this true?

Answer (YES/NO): NO